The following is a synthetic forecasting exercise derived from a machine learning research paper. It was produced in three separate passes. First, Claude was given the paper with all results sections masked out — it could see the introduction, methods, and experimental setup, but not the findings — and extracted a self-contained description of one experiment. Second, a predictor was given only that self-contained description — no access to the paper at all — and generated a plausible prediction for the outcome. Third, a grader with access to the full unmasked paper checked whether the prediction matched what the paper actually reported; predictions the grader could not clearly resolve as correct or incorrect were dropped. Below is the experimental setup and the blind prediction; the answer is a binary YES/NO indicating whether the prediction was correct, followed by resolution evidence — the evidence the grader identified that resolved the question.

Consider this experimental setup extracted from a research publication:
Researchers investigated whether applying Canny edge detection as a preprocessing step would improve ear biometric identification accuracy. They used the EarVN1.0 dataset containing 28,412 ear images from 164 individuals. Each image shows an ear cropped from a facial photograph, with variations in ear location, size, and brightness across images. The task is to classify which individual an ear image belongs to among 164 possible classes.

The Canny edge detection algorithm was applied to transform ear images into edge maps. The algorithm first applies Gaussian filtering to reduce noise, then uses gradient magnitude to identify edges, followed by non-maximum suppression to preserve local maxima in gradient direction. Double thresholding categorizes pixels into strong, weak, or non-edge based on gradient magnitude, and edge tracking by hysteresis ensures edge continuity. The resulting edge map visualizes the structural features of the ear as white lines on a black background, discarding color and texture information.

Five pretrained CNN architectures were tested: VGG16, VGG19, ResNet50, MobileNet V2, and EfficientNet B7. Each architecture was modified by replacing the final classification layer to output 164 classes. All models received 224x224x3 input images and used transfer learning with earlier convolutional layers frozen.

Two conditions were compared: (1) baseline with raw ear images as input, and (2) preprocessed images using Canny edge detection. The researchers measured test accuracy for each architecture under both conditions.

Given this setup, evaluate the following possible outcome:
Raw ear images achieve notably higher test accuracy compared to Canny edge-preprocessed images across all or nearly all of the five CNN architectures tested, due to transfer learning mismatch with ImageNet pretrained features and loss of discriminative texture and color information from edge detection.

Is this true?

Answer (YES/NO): YES